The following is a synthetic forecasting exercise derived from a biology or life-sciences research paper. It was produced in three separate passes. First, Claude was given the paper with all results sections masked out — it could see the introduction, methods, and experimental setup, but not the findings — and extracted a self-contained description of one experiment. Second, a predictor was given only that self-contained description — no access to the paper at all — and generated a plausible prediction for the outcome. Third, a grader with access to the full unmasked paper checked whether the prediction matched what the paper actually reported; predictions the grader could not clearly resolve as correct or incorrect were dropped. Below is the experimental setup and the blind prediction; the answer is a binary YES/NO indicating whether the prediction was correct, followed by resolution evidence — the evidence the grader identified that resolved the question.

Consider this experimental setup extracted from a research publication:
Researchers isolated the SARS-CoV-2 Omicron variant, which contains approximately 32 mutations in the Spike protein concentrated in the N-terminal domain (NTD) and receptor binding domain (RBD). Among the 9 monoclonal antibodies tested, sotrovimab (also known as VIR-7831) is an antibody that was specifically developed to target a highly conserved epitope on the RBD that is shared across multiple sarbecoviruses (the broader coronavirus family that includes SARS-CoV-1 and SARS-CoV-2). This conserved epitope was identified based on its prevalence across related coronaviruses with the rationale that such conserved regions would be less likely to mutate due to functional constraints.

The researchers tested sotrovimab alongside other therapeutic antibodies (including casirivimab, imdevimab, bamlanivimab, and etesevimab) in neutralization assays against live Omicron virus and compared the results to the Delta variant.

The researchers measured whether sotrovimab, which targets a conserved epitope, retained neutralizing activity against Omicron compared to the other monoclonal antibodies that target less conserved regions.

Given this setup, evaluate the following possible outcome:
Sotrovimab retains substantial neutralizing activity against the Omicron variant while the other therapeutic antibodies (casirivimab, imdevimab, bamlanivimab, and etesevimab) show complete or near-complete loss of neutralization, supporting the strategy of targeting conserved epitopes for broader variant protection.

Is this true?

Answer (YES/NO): YES